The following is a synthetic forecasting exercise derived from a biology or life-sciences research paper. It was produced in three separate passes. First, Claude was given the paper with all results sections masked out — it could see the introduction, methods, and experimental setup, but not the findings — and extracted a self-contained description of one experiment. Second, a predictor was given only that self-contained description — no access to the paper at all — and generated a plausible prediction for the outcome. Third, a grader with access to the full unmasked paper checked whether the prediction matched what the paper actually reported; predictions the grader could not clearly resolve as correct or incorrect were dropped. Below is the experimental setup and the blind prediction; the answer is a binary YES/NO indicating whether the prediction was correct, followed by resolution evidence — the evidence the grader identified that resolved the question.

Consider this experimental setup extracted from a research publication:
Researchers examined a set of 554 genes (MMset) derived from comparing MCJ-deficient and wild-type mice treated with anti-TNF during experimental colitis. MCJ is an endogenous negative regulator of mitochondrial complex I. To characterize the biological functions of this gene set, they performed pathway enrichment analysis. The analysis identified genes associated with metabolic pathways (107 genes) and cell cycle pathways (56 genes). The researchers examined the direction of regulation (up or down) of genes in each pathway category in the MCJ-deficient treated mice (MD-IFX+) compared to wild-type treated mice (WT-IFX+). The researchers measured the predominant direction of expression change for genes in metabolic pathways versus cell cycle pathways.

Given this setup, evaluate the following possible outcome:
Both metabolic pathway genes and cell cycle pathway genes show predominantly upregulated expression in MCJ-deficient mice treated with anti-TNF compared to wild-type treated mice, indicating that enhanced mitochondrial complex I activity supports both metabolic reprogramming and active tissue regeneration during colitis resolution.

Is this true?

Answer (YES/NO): NO